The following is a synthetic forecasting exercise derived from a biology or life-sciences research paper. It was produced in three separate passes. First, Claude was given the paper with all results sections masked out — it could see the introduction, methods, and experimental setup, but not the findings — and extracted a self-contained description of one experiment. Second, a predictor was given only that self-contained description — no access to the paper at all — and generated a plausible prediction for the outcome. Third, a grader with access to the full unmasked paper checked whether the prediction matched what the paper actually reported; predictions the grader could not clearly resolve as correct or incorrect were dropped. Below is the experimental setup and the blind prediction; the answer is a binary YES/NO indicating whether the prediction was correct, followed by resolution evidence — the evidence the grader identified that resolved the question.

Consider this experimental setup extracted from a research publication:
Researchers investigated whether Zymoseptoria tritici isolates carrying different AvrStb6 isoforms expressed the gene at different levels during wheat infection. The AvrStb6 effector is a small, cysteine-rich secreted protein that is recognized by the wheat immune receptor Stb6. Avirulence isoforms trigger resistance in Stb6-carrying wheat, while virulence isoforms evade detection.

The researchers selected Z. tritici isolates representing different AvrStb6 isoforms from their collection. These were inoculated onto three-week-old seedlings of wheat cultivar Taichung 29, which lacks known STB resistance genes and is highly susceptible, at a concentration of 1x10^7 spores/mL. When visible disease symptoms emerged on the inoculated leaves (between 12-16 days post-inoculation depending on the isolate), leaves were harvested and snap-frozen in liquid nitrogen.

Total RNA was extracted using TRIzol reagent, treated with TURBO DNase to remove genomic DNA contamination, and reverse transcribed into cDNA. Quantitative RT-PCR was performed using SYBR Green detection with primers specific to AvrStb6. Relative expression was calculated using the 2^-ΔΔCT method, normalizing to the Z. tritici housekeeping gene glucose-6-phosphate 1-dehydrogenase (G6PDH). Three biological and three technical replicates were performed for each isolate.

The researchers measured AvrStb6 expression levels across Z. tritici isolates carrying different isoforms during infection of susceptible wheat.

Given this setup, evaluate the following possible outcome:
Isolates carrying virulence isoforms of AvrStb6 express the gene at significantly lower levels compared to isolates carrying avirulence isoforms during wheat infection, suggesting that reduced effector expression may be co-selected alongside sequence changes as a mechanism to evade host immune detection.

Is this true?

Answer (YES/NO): NO